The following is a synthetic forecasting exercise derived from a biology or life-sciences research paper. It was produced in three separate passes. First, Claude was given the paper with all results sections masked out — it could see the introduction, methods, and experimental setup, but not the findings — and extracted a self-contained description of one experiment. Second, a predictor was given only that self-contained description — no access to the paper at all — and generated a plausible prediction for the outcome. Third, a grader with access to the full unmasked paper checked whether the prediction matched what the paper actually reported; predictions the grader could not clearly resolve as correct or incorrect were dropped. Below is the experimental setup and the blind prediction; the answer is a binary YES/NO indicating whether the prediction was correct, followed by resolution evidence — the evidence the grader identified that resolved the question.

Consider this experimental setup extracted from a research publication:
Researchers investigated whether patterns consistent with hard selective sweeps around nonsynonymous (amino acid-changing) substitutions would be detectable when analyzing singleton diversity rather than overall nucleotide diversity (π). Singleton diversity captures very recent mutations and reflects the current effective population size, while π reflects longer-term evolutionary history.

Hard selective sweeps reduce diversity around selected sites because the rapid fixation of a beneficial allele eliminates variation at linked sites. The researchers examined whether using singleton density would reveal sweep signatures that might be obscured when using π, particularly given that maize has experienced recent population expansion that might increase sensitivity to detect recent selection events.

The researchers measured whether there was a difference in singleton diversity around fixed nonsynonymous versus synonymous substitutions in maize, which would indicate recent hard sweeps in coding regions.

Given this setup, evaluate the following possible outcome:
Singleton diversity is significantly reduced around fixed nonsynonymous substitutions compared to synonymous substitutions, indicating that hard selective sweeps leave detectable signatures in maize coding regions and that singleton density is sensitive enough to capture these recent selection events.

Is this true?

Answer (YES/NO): NO